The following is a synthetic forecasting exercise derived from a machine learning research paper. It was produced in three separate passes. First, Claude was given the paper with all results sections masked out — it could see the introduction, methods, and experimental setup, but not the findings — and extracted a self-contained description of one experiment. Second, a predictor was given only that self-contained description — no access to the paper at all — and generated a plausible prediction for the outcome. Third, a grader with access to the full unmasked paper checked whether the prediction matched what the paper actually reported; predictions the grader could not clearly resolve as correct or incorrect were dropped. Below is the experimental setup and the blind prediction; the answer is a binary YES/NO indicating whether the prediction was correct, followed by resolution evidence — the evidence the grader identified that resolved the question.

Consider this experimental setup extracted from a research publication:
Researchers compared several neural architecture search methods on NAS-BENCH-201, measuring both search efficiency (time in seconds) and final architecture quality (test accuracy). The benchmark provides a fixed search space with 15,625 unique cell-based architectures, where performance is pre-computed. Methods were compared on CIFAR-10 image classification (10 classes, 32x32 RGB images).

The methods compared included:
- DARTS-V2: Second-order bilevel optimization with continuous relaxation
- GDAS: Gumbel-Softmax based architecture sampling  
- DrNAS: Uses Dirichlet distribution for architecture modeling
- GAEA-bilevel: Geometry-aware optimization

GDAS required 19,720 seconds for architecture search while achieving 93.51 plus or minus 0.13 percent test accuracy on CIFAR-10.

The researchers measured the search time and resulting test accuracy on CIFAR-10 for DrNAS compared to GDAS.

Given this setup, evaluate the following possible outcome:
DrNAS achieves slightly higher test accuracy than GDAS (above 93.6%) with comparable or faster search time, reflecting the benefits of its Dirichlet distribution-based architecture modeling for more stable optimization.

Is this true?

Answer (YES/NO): YES